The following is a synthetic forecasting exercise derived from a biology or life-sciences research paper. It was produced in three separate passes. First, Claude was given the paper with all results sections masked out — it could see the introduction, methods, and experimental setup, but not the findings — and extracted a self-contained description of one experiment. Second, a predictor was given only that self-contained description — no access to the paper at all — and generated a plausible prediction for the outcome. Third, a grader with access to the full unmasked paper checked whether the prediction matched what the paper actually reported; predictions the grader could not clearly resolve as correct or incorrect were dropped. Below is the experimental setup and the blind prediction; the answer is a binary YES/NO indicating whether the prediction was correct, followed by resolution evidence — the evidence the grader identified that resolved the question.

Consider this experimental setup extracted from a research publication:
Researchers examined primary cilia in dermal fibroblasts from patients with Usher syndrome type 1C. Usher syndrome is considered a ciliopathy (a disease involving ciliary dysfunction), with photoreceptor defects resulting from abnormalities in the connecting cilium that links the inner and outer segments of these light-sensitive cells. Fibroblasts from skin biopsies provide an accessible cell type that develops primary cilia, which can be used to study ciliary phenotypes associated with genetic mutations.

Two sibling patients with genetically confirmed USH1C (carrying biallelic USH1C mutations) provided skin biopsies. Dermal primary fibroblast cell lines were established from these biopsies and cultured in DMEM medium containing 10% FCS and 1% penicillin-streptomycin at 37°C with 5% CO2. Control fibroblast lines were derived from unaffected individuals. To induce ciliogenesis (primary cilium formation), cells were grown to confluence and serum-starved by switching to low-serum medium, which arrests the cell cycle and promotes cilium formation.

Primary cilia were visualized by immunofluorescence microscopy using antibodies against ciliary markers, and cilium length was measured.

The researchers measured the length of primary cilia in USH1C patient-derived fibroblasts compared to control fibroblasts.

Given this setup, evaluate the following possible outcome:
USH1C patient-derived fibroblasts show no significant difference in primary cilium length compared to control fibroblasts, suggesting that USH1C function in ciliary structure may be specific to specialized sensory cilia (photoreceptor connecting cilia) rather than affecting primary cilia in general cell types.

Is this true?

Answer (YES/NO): NO